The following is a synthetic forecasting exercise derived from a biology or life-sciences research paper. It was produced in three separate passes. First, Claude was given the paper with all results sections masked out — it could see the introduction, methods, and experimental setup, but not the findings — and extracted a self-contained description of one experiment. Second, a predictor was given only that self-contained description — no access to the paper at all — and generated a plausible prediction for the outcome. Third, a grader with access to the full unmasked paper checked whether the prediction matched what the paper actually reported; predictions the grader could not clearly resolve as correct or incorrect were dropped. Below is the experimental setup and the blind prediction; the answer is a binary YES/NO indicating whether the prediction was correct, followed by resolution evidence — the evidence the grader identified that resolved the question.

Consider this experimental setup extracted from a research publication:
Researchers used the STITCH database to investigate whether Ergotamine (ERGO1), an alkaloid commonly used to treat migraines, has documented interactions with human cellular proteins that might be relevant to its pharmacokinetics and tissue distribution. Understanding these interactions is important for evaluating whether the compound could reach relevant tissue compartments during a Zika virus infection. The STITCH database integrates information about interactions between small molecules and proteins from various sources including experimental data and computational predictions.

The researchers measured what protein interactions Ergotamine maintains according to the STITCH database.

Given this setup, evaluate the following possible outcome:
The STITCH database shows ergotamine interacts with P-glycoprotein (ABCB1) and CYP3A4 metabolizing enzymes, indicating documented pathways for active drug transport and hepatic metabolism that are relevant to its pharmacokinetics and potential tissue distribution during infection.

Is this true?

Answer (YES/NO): NO